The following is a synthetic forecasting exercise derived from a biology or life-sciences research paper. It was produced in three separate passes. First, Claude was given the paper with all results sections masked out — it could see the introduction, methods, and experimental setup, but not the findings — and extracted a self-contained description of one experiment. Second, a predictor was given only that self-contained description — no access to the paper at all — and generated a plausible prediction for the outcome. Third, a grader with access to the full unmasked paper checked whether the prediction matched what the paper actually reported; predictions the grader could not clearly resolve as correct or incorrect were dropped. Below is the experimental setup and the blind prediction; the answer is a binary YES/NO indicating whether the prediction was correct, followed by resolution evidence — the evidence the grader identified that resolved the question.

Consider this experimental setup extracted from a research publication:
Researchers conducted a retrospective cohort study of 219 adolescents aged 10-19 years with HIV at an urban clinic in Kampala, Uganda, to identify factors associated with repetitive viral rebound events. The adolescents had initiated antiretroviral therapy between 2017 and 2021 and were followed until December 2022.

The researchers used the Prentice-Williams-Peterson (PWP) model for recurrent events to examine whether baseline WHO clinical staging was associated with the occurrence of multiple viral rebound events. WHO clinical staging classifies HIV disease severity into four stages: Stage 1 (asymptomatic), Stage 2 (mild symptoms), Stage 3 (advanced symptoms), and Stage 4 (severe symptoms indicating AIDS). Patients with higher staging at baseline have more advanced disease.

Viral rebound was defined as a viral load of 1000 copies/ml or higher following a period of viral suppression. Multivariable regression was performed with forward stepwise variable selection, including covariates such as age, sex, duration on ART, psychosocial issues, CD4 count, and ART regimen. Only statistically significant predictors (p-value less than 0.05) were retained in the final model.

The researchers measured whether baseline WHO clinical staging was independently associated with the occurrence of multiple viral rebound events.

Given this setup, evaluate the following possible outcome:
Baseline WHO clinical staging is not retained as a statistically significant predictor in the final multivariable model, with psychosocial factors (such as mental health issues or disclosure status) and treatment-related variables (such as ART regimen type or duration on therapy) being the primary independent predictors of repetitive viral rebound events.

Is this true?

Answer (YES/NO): NO